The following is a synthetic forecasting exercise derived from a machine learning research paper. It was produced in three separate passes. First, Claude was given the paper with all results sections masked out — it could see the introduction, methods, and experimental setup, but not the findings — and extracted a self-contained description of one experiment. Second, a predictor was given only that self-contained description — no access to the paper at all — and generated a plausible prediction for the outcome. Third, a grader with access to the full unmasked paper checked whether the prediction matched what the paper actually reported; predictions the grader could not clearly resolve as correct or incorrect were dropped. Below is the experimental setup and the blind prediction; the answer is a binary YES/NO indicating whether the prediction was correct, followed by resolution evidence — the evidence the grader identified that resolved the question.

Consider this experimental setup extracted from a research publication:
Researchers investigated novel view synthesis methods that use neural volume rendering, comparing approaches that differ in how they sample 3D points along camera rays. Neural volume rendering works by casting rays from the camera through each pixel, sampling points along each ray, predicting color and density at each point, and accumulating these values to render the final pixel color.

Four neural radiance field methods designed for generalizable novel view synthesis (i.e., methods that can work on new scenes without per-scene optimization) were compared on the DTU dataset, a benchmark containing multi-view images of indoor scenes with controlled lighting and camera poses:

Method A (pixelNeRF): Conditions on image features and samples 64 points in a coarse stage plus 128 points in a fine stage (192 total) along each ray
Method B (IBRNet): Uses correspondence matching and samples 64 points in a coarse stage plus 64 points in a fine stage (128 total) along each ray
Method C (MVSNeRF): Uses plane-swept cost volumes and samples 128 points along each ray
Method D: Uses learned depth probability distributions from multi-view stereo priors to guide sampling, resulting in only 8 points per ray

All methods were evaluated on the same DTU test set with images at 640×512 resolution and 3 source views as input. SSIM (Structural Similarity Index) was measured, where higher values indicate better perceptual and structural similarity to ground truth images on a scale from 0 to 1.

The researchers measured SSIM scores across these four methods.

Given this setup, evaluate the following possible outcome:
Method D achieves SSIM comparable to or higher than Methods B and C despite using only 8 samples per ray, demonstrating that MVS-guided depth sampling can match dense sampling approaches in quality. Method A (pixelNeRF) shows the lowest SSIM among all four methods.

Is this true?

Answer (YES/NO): NO